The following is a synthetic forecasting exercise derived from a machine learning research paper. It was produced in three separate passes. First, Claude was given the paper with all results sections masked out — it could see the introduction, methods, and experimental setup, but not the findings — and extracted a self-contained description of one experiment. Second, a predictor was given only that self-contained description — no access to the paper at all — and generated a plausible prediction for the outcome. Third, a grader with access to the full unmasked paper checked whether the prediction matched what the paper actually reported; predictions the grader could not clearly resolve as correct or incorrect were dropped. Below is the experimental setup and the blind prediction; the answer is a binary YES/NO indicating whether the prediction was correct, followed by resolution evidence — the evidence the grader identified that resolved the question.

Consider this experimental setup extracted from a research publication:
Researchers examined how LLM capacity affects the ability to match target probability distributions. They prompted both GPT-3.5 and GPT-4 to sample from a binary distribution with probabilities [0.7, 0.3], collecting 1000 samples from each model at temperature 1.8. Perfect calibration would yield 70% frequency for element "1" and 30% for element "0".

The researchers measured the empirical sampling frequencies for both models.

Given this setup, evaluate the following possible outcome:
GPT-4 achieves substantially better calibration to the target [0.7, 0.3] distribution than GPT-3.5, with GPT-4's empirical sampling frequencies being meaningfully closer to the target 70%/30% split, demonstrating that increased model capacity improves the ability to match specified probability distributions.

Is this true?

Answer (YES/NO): YES